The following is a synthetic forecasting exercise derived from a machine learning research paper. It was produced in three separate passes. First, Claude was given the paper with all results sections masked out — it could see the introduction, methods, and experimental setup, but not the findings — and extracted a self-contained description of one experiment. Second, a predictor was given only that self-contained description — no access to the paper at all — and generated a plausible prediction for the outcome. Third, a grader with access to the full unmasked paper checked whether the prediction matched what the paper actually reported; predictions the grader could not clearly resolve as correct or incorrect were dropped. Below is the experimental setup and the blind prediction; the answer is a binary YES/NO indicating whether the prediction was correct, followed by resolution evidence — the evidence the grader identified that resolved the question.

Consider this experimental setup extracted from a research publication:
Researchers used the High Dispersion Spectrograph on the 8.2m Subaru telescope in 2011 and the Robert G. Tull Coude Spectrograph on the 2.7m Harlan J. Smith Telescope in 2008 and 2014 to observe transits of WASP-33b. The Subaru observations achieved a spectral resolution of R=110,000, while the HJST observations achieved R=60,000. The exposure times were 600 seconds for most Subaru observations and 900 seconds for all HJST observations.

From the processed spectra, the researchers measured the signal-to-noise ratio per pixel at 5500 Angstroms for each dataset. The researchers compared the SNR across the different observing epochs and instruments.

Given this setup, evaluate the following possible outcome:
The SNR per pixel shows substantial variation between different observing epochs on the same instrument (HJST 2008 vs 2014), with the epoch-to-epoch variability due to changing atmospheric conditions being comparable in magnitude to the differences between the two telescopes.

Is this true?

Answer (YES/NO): NO